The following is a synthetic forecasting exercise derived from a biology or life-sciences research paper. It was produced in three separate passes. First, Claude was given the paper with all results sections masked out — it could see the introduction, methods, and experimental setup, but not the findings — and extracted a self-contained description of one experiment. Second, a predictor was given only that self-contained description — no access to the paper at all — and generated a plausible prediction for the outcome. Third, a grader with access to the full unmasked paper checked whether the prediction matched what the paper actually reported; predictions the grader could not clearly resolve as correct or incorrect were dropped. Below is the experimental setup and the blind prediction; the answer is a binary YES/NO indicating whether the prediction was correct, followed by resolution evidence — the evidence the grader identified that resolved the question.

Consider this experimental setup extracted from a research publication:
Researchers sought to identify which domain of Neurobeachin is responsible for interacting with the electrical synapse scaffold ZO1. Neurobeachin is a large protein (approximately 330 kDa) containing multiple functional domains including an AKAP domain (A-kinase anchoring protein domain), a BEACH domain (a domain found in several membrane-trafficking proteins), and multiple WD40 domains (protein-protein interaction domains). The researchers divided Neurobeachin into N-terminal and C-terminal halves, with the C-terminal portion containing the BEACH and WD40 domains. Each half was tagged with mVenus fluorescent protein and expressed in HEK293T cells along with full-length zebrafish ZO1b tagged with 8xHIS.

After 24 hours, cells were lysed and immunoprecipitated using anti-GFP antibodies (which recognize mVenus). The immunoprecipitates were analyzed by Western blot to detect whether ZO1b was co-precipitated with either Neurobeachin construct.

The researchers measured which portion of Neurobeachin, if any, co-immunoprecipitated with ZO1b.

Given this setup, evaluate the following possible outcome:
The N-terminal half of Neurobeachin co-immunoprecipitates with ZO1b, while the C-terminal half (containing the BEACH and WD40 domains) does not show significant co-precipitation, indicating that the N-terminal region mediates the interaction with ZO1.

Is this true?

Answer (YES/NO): NO